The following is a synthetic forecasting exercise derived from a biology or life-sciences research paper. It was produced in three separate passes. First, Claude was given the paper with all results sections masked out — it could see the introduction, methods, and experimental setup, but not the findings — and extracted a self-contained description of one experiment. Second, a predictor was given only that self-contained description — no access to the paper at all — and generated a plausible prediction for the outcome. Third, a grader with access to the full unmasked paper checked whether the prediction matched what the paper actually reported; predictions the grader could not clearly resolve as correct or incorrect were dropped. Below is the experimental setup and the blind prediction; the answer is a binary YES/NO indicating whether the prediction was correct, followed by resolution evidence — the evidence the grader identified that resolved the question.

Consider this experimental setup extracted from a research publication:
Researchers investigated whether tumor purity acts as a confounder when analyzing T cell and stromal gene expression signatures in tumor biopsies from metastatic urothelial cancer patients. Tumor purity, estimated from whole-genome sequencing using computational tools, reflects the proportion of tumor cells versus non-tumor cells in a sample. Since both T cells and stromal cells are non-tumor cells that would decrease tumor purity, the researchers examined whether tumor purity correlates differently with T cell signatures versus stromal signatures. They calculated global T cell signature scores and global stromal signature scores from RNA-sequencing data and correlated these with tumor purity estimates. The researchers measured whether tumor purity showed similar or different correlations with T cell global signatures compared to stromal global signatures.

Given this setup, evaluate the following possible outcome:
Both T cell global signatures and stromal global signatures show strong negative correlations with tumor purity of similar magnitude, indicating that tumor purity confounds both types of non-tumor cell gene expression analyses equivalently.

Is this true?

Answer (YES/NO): NO